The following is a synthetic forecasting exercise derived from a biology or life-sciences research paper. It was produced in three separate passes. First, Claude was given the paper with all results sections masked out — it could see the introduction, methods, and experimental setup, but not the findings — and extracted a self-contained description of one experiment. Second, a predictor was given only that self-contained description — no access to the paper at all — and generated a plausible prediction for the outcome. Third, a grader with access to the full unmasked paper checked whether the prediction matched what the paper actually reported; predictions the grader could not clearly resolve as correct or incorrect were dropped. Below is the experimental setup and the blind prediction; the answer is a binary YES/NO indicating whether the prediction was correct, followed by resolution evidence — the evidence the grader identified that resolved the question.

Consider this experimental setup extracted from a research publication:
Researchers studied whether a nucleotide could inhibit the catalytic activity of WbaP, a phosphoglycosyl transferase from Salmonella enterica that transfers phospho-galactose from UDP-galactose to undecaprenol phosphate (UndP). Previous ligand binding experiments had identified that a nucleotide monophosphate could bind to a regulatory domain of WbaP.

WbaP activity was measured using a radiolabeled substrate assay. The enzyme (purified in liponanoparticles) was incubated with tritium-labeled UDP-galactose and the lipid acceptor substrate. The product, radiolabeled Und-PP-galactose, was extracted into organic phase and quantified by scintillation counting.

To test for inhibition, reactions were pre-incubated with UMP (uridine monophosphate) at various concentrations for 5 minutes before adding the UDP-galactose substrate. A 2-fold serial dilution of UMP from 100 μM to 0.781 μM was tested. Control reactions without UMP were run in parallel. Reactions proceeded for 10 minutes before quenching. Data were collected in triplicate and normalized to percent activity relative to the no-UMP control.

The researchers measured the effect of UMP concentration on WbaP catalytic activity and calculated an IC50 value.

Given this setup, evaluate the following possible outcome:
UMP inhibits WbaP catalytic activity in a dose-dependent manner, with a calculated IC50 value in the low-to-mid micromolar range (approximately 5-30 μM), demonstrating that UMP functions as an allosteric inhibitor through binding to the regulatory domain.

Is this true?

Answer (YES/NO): NO